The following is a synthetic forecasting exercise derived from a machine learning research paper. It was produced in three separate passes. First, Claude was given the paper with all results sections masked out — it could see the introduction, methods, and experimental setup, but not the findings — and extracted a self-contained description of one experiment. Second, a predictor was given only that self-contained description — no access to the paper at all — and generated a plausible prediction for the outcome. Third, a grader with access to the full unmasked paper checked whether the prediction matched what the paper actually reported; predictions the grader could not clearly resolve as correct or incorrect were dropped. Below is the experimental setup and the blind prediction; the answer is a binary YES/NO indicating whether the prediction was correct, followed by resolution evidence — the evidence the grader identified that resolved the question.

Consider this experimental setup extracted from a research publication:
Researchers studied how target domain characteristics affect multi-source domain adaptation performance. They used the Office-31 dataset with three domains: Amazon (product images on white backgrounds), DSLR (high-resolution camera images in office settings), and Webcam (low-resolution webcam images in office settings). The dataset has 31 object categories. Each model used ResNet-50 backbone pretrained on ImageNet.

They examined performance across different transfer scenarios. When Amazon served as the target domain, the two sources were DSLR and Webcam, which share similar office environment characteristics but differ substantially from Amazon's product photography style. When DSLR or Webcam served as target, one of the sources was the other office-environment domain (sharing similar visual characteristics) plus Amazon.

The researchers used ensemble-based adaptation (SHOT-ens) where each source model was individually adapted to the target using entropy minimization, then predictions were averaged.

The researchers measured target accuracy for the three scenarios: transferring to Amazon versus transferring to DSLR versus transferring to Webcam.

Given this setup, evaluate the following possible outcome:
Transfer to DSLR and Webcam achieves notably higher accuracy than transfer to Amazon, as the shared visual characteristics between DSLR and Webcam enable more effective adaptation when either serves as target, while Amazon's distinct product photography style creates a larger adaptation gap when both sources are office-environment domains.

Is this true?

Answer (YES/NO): YES